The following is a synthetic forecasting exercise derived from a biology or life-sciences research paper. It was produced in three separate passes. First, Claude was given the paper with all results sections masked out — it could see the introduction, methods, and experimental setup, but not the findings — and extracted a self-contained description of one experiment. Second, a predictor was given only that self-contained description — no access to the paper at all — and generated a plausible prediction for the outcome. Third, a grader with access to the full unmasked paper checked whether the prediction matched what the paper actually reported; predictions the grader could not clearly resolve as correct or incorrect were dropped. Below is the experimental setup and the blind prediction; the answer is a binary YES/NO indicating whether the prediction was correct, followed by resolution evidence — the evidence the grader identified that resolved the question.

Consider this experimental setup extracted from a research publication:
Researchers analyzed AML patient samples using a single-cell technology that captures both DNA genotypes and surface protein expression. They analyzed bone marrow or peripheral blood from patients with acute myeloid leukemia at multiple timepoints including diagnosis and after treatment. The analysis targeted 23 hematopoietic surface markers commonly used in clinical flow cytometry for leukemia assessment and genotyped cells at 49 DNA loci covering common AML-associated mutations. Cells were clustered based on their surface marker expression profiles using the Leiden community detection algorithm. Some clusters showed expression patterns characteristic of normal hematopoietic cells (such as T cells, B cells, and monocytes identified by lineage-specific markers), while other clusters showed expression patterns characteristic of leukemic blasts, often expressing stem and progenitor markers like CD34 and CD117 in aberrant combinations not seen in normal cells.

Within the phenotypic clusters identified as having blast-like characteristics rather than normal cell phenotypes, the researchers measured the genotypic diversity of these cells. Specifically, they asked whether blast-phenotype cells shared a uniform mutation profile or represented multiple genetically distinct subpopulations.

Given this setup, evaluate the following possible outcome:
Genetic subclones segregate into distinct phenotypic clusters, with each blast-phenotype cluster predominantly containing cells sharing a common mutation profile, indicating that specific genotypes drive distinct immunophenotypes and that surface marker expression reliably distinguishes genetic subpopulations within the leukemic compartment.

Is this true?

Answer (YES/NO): NO